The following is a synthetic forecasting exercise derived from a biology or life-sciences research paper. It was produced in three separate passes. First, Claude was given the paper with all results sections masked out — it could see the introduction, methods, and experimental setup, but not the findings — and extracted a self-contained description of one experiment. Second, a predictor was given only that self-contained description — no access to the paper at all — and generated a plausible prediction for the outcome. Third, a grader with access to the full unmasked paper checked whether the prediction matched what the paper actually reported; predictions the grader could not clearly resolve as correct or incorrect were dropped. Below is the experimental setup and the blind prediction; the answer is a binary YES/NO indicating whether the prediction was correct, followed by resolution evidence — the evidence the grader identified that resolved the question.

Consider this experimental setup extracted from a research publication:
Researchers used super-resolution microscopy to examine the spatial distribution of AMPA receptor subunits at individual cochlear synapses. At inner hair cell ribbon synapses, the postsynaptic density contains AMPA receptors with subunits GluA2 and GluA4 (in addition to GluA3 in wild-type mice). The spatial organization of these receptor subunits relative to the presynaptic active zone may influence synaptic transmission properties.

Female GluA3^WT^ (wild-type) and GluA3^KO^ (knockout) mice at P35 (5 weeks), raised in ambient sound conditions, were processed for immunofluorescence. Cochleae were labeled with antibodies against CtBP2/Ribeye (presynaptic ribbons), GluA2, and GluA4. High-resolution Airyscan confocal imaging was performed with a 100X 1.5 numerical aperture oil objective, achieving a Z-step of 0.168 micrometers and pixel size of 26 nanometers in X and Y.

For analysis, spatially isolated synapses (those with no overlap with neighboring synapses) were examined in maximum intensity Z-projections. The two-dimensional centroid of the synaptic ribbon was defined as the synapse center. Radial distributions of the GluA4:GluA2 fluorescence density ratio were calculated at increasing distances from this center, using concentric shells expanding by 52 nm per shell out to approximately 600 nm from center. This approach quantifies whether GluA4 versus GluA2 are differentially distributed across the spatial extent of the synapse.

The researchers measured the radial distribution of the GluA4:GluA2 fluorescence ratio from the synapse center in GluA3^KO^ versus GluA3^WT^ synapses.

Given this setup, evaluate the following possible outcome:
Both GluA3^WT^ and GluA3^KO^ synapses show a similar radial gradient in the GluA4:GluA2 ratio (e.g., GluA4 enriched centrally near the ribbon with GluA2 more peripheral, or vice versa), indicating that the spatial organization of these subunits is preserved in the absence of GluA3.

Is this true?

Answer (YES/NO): NO